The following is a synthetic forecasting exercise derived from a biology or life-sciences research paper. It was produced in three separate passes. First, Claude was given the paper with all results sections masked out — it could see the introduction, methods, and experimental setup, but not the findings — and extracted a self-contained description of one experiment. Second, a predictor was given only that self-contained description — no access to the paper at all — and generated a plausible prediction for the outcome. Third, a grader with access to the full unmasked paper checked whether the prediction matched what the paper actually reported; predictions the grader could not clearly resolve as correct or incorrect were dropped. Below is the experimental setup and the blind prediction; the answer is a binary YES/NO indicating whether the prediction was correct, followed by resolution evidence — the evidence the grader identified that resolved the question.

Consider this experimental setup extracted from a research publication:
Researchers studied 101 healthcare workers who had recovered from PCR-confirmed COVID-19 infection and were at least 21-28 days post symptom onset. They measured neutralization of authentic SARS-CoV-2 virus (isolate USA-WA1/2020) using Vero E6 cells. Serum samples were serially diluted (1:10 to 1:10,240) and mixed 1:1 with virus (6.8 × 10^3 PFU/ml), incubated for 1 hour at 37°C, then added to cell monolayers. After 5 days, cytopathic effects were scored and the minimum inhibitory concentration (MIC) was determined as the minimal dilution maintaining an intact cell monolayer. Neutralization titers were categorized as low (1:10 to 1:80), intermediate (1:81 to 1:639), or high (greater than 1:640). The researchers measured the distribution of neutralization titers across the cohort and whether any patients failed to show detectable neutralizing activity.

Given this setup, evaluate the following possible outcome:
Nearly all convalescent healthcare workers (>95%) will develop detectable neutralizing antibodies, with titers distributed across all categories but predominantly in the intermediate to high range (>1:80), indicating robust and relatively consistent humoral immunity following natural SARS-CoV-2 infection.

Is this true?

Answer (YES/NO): NO